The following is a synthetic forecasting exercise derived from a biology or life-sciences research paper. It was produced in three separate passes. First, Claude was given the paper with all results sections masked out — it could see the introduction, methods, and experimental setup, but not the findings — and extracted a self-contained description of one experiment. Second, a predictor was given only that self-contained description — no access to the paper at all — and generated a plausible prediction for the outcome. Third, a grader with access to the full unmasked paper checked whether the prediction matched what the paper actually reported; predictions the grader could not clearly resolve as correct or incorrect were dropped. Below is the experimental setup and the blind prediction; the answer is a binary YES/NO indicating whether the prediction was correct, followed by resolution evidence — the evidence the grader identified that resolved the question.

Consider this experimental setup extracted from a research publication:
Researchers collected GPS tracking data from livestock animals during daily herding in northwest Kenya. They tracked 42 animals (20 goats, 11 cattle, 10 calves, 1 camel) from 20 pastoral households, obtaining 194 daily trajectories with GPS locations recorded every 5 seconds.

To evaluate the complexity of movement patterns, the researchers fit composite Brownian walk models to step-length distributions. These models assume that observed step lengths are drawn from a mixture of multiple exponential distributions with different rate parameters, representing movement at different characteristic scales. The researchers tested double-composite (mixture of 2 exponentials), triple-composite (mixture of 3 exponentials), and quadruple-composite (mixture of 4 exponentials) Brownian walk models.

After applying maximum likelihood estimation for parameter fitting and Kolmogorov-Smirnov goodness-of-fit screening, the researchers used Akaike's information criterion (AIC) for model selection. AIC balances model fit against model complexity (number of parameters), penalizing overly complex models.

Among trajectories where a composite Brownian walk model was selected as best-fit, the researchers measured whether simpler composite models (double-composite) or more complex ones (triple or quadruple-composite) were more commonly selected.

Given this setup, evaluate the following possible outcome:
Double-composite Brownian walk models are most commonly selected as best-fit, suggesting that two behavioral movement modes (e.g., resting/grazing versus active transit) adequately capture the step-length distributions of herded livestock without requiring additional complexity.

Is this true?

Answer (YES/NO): NO